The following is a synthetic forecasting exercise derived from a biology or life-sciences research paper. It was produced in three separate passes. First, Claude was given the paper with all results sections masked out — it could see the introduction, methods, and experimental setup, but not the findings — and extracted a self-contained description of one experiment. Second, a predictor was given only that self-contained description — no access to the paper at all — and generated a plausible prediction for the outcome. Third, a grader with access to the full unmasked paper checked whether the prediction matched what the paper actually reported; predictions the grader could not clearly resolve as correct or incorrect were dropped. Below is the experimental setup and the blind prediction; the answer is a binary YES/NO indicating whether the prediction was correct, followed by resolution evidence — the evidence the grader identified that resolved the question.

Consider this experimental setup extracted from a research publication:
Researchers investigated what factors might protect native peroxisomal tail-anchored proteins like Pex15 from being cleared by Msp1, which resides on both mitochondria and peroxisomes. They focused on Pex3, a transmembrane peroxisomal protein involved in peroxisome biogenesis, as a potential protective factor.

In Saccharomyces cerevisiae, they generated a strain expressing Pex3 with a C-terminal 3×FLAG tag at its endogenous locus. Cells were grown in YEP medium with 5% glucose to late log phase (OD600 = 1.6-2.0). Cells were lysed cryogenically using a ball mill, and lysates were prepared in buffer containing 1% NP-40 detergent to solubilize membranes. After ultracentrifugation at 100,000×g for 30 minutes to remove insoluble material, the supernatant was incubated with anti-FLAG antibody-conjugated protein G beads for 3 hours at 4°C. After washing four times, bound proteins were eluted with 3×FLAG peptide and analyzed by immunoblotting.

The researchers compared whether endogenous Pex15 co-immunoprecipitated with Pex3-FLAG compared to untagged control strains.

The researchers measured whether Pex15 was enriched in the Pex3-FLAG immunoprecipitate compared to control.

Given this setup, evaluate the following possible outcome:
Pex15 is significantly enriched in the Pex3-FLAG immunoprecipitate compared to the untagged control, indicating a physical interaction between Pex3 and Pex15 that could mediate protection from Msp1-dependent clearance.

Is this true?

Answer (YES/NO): YES